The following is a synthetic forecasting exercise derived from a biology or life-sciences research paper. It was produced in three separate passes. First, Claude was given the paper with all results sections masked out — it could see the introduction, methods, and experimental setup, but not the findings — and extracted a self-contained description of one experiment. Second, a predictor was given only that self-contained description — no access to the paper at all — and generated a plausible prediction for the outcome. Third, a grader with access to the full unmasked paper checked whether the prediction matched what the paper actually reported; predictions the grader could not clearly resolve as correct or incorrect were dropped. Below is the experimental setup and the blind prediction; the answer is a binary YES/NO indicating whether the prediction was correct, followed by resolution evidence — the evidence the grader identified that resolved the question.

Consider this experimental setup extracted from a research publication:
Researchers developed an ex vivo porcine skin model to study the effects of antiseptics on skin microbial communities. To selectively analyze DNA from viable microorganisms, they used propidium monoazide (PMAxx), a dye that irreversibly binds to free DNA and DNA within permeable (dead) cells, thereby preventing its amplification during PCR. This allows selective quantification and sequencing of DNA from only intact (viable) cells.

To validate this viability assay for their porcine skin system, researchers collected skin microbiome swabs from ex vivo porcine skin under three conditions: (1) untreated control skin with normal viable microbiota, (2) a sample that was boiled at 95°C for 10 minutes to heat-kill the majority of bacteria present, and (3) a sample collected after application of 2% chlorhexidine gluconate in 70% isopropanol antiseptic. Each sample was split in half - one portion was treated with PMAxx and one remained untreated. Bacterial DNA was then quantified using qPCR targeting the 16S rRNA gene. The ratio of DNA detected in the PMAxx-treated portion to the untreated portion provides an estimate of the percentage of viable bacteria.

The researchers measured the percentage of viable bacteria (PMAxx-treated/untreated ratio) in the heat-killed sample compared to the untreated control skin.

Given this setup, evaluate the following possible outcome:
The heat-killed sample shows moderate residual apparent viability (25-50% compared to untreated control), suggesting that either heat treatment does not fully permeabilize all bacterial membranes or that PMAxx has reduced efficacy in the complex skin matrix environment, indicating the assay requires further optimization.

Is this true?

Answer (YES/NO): NO